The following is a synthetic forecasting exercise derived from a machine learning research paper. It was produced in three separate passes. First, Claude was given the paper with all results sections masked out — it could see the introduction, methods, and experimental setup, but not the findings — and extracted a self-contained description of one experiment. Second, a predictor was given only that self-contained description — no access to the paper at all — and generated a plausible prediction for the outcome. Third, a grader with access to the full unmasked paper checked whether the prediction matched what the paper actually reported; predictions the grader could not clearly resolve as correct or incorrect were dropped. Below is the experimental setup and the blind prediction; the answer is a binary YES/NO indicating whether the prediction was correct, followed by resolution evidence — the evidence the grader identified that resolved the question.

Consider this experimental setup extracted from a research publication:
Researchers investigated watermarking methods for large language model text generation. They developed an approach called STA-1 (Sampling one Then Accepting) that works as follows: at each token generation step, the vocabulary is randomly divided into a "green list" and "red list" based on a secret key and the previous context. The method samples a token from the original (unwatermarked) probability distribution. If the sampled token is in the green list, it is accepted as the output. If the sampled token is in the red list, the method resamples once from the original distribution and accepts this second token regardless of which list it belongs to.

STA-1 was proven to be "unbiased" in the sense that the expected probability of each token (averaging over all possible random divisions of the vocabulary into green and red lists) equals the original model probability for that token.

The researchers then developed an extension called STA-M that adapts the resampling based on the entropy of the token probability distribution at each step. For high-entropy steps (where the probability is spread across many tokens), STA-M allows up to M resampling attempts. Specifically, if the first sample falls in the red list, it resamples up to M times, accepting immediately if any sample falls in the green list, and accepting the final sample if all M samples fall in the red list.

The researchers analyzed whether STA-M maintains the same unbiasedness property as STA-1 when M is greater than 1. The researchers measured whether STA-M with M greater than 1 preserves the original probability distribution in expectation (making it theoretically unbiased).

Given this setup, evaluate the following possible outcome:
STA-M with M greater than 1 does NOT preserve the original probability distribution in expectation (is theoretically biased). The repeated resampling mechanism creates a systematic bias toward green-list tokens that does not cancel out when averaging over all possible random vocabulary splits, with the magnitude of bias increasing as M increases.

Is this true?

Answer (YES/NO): YES